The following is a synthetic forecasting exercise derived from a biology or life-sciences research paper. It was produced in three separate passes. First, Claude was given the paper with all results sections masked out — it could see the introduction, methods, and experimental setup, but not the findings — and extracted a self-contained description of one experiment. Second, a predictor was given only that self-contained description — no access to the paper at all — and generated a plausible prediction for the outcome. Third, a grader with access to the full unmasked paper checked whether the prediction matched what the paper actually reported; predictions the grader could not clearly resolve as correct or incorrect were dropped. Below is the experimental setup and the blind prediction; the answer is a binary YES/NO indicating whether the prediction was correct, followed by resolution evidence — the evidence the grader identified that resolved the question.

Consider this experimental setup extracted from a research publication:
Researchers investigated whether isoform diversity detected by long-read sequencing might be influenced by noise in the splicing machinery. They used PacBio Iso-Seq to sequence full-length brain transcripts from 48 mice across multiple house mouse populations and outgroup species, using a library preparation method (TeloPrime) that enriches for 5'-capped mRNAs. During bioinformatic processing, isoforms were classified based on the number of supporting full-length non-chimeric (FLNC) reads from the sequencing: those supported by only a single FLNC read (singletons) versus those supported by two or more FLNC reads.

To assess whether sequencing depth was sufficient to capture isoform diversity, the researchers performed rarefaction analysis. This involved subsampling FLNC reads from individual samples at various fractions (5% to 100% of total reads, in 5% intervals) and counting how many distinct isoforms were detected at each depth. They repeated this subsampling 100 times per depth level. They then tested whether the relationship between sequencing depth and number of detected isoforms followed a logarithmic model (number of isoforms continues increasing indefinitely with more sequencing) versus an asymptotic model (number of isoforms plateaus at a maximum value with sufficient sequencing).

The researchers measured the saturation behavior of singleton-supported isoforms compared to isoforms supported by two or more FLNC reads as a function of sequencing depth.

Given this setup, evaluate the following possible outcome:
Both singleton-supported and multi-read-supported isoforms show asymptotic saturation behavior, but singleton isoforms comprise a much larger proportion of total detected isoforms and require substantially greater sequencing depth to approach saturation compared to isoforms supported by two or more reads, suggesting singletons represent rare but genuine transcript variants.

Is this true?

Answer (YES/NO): NO